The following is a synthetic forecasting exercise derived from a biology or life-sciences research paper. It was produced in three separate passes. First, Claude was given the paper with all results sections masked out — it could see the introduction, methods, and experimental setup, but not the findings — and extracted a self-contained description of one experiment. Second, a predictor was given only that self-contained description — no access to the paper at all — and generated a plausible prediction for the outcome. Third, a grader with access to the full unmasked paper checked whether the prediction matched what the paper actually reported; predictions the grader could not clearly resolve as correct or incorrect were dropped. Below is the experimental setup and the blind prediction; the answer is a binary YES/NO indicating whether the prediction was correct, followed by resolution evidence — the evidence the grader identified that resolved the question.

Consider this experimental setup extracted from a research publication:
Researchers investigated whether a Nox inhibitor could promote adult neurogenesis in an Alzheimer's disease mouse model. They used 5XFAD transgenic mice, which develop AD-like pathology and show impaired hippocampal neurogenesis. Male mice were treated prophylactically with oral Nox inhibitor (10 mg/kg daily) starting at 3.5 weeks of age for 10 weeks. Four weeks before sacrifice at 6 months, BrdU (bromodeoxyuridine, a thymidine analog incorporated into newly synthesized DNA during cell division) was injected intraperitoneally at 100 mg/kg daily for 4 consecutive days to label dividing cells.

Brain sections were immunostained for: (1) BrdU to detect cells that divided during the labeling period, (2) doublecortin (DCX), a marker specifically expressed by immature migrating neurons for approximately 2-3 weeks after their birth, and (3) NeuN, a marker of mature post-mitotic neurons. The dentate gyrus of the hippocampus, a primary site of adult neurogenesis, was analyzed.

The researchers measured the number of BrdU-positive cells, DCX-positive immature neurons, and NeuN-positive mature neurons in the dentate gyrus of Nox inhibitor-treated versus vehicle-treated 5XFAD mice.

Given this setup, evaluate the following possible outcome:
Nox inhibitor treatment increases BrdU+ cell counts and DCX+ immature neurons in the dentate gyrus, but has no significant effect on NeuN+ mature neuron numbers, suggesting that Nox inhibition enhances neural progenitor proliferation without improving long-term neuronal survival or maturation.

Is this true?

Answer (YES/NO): NO